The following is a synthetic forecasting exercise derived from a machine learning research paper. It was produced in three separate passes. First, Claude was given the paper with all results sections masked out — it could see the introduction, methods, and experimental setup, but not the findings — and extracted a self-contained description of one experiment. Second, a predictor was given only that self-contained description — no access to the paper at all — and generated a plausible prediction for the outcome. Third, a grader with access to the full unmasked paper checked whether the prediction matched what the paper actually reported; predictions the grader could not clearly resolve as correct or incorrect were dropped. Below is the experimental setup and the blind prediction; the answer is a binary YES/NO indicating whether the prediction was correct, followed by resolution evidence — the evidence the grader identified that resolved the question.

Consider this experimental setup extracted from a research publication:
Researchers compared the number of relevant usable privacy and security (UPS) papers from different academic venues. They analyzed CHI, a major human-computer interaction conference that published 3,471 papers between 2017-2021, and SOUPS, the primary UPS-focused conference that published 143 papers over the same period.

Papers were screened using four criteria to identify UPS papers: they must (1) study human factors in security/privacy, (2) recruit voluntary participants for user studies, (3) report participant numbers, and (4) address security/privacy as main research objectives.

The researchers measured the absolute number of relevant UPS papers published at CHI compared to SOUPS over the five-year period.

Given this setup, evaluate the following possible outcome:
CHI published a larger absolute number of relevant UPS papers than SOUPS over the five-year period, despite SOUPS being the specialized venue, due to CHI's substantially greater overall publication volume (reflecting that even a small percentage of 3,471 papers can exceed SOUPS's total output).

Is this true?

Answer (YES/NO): YES